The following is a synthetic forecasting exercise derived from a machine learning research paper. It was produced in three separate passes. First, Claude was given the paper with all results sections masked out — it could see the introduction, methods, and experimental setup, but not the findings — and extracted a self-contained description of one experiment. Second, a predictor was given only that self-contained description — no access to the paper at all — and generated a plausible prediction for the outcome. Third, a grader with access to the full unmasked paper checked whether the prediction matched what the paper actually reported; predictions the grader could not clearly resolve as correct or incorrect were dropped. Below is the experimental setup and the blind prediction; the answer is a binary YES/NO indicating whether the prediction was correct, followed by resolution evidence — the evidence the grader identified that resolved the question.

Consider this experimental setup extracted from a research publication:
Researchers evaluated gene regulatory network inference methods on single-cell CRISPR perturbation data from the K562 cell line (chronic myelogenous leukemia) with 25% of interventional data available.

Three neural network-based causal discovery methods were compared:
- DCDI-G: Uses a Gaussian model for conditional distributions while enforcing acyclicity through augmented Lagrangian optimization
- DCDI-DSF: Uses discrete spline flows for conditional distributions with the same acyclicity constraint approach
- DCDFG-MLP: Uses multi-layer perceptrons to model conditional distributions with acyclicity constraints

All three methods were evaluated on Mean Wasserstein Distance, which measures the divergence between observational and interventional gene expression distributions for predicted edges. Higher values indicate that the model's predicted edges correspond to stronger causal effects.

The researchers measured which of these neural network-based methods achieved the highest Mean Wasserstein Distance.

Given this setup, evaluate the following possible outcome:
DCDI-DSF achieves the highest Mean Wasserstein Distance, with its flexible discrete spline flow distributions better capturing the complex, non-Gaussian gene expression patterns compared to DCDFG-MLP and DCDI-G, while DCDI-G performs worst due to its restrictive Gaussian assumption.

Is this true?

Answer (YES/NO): NO